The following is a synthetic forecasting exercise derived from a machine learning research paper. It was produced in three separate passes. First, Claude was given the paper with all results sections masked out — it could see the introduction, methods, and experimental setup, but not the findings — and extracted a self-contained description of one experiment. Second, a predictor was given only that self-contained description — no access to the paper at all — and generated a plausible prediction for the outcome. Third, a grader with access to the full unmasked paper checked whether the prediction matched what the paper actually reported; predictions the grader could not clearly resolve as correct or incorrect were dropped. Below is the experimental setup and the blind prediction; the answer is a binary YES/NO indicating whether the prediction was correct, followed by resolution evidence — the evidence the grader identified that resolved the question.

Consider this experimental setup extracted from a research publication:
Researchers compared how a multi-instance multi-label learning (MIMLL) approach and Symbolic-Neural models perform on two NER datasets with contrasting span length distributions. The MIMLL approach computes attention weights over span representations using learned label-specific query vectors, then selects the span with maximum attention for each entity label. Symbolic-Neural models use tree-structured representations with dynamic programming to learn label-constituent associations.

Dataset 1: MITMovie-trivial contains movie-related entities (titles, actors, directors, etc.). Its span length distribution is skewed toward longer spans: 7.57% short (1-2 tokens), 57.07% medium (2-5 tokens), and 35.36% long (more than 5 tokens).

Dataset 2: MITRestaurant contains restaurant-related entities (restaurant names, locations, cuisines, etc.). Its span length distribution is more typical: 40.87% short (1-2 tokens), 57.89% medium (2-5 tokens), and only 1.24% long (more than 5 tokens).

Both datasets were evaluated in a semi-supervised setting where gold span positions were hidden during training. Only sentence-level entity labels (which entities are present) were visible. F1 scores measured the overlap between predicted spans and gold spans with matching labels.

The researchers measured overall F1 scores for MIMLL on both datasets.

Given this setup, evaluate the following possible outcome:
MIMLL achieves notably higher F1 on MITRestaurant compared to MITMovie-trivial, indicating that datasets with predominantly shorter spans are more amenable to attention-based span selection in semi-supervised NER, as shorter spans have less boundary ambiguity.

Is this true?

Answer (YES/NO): NO